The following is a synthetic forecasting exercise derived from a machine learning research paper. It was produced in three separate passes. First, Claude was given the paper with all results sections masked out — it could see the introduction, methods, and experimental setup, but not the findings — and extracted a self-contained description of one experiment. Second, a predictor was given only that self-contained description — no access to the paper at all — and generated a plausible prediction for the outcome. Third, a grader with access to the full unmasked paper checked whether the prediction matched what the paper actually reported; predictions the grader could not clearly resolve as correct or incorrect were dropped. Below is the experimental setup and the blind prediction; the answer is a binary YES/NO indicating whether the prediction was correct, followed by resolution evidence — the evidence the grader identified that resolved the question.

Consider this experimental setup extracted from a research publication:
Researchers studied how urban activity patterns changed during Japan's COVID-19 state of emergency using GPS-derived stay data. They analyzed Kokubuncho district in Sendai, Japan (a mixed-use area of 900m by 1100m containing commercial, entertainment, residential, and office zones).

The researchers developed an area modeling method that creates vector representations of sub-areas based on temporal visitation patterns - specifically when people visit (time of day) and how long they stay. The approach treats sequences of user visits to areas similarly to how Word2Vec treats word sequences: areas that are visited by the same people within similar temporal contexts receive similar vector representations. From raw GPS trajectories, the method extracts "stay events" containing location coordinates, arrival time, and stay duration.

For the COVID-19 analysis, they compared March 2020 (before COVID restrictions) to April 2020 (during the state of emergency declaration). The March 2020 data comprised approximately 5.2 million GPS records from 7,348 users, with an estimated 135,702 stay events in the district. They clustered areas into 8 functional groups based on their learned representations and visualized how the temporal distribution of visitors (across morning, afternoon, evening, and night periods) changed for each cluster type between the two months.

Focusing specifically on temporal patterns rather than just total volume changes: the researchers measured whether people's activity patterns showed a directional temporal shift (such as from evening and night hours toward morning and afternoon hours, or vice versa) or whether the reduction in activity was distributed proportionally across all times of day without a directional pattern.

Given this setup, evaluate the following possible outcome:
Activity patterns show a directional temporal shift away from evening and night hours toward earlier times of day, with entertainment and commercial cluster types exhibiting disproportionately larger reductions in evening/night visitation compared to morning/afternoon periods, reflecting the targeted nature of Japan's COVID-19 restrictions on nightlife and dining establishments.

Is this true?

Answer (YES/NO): YES